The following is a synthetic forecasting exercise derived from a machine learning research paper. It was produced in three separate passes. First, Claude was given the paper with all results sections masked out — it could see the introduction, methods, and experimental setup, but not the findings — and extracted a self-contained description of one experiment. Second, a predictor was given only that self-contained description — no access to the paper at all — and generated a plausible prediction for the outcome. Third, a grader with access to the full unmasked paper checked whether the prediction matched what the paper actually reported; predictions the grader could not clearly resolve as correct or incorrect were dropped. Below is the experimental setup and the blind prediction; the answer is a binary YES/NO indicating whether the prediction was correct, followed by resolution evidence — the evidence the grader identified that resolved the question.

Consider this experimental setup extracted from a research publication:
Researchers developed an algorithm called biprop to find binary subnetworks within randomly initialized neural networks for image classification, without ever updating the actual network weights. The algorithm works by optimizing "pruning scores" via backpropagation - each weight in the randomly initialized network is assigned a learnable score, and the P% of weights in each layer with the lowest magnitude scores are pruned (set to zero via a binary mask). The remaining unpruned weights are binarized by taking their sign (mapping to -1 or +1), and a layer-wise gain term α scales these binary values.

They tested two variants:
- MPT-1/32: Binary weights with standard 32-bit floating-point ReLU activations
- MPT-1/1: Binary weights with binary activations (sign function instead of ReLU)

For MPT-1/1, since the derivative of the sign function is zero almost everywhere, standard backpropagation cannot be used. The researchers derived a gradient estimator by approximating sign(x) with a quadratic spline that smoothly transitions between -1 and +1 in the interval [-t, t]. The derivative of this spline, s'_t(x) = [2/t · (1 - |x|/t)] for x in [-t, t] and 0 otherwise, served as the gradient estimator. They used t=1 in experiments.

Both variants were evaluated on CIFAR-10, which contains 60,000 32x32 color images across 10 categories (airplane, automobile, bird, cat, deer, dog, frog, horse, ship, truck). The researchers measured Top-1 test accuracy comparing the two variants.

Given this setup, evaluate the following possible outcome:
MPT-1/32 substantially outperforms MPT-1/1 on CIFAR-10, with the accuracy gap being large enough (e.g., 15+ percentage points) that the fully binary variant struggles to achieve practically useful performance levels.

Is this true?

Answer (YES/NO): NO